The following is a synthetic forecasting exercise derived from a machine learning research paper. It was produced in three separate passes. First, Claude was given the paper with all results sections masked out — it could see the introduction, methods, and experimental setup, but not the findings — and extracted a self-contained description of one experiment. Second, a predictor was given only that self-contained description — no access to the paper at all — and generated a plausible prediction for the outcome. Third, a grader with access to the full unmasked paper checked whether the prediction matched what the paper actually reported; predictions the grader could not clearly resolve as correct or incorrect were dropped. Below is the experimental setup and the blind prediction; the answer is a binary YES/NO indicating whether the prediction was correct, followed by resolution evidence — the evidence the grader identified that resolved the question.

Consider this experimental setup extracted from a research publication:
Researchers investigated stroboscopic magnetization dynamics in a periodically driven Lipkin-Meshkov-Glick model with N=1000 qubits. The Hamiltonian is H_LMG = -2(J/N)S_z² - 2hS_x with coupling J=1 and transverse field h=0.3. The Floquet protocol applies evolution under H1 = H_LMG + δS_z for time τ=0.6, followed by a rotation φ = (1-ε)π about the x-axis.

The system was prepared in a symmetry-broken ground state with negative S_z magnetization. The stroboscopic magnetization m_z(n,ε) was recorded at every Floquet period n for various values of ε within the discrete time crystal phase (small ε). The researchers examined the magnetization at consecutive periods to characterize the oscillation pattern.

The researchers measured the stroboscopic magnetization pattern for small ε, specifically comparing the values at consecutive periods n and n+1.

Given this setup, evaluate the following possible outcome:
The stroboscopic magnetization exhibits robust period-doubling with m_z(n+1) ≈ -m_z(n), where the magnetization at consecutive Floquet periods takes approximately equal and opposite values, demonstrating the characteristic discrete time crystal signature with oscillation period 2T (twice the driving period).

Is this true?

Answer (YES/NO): YES